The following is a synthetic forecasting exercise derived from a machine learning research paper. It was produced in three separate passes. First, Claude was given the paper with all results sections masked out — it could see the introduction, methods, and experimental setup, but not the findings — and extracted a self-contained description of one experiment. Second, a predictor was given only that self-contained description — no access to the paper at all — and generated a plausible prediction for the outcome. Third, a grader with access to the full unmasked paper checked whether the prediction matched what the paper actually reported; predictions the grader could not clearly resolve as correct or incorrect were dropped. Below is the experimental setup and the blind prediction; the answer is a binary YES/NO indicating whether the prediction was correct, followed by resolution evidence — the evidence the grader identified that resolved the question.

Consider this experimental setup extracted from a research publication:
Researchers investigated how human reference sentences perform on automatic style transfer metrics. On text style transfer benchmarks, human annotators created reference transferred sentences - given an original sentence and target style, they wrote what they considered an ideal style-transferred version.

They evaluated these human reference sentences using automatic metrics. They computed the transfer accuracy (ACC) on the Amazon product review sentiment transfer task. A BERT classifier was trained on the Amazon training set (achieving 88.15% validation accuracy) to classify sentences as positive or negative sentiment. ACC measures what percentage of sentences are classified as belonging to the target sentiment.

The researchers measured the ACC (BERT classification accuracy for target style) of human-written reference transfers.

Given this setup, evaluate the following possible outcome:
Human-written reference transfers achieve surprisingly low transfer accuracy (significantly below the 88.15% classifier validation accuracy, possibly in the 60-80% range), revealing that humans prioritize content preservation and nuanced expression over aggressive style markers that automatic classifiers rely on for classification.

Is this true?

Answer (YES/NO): NO